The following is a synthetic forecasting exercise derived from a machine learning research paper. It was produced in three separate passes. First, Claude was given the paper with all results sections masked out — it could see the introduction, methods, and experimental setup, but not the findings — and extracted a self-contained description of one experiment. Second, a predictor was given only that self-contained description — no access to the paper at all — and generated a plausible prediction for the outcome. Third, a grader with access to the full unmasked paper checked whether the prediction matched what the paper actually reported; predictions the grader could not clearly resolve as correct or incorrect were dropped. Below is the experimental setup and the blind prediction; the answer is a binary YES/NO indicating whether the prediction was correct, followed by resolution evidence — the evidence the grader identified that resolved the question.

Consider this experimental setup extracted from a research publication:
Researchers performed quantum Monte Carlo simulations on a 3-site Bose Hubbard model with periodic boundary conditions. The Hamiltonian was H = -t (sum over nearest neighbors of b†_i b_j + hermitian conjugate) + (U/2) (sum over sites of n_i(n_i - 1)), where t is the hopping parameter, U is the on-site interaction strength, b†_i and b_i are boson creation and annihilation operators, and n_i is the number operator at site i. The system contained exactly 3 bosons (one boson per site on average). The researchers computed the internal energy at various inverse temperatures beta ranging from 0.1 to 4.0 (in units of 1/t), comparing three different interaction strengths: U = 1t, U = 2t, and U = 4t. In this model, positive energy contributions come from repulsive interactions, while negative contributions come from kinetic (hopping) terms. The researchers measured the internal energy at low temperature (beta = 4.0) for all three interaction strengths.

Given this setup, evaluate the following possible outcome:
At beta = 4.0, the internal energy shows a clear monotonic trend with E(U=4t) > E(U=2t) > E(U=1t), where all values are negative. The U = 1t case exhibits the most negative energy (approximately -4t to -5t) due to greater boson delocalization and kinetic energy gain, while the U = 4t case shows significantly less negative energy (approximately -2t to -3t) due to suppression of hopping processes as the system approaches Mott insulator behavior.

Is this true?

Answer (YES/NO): NO